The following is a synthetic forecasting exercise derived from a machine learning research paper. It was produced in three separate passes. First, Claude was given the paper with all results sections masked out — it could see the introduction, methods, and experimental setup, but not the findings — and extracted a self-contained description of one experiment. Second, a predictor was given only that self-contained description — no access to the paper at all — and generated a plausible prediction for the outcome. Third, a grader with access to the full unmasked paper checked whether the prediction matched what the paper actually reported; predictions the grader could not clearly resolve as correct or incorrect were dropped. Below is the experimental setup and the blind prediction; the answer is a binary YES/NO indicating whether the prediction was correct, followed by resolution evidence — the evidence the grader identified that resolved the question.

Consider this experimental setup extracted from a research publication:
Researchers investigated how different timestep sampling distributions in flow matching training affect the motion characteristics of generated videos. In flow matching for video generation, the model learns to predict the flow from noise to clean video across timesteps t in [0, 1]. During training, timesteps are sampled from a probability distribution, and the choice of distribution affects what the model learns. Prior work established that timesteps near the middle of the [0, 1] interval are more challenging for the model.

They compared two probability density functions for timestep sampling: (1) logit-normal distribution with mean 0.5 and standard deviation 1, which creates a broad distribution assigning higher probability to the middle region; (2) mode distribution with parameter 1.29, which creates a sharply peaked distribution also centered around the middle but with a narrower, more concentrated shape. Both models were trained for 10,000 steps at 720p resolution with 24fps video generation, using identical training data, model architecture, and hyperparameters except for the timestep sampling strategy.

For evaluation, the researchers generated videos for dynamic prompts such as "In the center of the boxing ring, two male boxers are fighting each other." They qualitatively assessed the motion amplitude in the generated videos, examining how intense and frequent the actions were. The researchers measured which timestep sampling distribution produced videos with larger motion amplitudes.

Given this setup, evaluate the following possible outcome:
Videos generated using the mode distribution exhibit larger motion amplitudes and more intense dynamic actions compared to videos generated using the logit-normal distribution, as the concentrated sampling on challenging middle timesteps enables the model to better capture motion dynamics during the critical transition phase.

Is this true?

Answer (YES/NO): YES